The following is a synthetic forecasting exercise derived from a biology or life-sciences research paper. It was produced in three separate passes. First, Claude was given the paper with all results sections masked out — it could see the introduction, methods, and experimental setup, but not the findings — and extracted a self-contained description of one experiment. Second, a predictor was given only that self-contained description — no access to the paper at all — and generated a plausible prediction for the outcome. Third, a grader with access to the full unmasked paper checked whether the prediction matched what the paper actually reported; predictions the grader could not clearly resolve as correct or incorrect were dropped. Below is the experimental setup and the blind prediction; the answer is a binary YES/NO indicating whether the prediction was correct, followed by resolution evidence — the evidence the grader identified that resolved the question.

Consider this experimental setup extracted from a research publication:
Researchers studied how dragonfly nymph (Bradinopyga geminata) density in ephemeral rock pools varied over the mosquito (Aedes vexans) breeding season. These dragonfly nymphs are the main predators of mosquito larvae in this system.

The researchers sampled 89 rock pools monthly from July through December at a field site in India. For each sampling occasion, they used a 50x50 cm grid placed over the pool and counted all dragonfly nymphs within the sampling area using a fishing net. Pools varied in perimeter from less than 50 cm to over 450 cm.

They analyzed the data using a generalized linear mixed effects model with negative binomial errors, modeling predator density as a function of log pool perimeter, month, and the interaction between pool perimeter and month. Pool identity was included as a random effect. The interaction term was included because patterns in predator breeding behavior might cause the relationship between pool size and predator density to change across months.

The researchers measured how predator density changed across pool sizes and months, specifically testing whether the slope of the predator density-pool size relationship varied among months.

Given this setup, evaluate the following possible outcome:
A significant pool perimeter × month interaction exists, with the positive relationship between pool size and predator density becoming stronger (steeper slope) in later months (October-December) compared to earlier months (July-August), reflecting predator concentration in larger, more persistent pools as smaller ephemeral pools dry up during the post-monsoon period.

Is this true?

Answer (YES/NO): NO